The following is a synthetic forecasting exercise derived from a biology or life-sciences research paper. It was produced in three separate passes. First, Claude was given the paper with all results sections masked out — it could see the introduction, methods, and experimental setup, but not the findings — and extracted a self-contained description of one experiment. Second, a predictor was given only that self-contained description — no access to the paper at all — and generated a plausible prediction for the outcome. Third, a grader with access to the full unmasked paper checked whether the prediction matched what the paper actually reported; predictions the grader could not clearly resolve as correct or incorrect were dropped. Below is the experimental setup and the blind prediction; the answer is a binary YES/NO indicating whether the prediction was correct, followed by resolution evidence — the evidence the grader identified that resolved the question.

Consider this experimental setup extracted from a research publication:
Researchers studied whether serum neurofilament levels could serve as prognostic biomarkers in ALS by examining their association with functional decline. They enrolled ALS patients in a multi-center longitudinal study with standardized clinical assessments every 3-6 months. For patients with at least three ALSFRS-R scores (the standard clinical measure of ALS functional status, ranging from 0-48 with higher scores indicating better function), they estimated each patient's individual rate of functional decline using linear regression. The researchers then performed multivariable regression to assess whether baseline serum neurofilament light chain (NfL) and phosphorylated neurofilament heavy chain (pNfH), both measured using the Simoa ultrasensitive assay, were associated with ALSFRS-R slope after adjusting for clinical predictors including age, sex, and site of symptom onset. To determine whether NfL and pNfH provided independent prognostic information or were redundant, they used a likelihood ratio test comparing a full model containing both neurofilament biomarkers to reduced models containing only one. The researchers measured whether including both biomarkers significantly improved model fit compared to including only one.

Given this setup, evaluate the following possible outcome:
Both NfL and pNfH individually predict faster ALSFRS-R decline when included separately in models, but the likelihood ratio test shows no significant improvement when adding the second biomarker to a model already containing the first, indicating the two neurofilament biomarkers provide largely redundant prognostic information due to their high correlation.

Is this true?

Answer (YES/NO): NO